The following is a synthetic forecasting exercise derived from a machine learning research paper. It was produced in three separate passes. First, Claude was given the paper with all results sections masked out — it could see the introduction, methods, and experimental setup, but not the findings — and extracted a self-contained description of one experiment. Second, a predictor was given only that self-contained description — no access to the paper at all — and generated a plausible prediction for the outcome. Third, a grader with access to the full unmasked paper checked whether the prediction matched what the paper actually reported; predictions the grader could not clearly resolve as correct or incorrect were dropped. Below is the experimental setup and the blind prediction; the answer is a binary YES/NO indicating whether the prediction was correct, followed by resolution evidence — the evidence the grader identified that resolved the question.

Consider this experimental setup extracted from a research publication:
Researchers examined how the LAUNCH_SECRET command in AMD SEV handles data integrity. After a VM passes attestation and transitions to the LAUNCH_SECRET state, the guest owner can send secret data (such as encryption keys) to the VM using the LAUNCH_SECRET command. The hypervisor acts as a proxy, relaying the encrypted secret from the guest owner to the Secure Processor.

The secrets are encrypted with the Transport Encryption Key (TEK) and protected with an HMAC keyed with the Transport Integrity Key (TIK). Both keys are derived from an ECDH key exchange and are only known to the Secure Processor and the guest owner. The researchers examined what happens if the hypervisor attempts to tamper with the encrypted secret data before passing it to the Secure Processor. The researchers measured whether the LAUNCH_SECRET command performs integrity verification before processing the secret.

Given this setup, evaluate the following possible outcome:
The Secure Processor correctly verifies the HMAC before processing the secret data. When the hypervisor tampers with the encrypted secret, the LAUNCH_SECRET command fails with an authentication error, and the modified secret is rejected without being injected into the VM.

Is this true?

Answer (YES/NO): YES